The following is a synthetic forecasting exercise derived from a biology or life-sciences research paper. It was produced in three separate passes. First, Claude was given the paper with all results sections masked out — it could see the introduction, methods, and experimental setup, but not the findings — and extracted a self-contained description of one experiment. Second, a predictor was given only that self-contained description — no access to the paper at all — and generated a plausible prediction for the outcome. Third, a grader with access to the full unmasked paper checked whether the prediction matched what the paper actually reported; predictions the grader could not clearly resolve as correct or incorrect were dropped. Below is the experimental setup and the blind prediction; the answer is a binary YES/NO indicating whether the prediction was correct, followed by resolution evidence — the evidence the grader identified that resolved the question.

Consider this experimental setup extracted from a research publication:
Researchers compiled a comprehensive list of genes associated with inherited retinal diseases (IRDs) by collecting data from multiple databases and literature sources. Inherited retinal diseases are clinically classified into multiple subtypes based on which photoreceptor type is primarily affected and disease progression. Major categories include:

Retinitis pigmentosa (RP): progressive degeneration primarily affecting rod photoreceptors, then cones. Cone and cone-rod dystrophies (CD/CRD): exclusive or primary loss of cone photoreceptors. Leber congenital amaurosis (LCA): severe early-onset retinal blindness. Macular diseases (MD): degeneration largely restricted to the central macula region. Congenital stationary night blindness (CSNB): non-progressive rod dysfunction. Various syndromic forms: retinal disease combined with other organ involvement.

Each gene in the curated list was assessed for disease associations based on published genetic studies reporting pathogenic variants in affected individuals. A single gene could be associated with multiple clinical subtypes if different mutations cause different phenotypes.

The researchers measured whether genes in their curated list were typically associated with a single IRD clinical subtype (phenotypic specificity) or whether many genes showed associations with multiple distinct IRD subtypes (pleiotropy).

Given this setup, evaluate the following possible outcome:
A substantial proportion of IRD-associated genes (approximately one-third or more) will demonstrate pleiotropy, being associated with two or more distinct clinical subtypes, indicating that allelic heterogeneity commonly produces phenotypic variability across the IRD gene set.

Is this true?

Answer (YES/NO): NO